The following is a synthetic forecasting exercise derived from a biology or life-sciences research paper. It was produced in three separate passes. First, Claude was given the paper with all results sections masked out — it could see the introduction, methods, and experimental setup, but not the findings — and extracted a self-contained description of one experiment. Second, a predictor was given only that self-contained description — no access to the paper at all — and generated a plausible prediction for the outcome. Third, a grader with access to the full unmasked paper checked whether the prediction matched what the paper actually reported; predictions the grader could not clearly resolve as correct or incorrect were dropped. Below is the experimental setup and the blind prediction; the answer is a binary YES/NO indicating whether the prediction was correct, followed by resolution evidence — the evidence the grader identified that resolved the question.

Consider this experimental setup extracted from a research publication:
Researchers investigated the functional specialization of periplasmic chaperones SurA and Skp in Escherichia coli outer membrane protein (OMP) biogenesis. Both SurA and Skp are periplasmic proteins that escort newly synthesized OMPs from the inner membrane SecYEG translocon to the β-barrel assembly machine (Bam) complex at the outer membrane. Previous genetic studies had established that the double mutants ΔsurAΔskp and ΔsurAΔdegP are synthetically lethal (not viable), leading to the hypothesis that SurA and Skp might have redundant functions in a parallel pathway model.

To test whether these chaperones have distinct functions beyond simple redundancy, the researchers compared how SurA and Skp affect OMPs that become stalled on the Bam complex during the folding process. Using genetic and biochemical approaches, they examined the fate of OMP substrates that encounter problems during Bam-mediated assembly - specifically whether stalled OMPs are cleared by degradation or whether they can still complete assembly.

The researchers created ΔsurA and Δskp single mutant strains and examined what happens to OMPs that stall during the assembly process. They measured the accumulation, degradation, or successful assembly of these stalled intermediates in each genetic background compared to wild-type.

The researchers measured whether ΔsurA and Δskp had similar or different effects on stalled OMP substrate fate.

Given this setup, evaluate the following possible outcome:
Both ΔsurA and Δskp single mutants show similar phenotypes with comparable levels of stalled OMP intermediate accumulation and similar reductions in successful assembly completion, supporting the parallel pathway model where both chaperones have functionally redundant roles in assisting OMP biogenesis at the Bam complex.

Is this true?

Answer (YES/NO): NO